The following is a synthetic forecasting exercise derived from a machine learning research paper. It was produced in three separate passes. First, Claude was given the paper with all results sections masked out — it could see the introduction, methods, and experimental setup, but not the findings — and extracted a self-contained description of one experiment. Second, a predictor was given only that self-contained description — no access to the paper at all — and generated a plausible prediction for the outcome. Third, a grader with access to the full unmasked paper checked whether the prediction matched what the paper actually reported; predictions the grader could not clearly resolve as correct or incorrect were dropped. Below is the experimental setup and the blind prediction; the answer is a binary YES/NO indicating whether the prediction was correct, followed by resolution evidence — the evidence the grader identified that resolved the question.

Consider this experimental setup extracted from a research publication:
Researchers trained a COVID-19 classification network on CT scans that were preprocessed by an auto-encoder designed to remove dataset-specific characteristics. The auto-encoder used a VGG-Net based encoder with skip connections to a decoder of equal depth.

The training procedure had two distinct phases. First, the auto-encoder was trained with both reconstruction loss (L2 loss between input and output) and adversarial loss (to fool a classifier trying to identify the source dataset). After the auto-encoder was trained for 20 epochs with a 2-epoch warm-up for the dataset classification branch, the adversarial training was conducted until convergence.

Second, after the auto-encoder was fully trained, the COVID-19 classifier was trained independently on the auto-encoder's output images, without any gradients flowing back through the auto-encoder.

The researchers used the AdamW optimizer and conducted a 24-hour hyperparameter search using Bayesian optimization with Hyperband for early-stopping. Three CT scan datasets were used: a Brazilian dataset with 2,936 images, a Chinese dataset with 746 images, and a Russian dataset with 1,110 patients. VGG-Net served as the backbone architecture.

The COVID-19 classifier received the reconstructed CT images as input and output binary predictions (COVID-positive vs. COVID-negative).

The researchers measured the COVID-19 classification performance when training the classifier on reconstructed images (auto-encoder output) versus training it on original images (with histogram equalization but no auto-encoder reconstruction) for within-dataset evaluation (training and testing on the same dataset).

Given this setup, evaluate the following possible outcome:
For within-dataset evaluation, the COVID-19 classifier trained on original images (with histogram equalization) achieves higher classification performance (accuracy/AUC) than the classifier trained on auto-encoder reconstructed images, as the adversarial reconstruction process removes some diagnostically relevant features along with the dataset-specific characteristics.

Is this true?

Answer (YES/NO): YES